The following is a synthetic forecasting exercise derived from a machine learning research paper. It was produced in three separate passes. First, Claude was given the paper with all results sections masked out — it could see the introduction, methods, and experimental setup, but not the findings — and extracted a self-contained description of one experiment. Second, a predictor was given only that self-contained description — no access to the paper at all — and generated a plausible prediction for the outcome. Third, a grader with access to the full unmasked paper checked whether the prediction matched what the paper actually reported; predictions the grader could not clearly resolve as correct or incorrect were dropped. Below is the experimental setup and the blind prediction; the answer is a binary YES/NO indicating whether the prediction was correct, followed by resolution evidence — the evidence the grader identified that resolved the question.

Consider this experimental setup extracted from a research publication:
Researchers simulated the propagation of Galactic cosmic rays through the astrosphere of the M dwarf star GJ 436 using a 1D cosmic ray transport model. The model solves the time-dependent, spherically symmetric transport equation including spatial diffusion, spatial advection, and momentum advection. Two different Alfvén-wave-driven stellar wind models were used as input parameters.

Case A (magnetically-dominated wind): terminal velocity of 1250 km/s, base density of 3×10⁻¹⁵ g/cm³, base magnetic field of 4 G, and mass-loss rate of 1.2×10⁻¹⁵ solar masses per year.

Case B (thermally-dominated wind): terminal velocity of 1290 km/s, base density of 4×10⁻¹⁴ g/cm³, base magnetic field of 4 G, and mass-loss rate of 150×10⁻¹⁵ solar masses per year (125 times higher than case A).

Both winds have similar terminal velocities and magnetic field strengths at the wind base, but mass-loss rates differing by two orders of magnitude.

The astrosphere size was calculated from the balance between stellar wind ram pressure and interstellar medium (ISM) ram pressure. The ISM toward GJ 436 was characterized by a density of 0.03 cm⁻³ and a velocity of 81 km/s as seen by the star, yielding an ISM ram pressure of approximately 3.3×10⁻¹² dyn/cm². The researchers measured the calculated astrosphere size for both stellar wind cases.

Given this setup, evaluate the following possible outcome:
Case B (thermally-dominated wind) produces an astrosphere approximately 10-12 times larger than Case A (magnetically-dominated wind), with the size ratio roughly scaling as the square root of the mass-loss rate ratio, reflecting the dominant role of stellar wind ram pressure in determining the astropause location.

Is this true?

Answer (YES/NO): YES